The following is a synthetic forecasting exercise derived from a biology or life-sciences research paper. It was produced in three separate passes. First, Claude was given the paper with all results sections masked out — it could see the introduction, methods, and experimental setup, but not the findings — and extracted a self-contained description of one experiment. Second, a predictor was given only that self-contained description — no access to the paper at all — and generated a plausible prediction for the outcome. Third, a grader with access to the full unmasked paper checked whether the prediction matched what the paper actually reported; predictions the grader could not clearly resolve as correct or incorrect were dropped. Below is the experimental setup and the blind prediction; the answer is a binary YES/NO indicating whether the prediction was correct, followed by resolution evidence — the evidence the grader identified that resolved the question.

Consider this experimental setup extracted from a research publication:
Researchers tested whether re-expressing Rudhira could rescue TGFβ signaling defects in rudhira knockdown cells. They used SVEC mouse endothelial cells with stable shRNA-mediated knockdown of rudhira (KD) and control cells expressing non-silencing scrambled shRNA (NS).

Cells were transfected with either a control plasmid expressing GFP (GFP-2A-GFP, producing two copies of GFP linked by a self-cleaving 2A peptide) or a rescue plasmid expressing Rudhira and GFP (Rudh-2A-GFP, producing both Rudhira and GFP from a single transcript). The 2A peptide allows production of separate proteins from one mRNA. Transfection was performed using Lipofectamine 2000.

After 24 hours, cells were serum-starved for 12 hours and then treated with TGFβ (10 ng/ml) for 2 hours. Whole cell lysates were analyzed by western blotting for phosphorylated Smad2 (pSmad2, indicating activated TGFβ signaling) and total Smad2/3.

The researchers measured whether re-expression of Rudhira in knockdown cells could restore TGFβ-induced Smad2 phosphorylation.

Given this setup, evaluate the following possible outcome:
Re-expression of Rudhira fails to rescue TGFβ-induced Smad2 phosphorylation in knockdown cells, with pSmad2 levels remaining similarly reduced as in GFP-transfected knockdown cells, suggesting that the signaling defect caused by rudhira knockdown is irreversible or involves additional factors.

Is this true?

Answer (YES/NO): NO